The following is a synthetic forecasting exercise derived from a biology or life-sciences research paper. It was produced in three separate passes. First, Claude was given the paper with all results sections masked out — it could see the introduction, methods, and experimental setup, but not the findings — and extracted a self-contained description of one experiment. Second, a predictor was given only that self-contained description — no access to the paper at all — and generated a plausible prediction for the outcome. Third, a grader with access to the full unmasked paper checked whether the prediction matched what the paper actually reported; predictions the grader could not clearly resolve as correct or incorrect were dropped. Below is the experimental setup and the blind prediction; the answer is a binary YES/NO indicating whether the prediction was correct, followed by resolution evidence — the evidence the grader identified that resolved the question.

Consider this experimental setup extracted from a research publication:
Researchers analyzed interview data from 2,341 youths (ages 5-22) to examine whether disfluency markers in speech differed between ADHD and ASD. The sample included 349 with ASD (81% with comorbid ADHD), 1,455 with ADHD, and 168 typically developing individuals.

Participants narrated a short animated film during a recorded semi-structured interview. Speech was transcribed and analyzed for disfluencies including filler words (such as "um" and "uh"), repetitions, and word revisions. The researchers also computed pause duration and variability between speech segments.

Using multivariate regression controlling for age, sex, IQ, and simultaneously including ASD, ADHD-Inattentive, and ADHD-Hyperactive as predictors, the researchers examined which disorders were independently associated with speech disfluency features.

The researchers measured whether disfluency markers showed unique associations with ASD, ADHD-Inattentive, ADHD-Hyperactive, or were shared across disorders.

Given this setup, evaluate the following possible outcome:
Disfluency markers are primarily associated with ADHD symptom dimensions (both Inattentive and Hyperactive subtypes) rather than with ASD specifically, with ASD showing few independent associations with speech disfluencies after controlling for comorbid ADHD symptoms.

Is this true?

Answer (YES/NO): NO